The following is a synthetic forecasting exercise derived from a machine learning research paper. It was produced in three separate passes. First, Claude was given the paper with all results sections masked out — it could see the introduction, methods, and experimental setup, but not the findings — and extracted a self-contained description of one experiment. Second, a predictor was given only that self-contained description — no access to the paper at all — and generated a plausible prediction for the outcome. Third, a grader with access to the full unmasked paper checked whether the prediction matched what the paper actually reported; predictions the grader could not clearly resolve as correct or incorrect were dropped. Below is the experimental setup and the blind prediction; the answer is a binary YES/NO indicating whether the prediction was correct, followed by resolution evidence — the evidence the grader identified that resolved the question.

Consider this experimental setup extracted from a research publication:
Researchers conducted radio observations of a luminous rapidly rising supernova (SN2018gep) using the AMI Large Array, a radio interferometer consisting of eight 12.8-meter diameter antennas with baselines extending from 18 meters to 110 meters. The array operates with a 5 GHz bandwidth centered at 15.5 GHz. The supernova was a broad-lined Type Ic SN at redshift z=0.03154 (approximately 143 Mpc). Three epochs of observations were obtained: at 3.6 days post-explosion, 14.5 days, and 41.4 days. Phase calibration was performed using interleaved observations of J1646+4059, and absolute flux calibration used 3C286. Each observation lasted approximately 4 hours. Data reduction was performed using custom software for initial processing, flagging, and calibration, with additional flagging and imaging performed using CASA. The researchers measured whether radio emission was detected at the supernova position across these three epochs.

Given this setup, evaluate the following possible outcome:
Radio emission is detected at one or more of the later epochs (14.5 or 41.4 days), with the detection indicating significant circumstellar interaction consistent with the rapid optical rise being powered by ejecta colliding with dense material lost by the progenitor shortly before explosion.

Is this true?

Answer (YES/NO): NO